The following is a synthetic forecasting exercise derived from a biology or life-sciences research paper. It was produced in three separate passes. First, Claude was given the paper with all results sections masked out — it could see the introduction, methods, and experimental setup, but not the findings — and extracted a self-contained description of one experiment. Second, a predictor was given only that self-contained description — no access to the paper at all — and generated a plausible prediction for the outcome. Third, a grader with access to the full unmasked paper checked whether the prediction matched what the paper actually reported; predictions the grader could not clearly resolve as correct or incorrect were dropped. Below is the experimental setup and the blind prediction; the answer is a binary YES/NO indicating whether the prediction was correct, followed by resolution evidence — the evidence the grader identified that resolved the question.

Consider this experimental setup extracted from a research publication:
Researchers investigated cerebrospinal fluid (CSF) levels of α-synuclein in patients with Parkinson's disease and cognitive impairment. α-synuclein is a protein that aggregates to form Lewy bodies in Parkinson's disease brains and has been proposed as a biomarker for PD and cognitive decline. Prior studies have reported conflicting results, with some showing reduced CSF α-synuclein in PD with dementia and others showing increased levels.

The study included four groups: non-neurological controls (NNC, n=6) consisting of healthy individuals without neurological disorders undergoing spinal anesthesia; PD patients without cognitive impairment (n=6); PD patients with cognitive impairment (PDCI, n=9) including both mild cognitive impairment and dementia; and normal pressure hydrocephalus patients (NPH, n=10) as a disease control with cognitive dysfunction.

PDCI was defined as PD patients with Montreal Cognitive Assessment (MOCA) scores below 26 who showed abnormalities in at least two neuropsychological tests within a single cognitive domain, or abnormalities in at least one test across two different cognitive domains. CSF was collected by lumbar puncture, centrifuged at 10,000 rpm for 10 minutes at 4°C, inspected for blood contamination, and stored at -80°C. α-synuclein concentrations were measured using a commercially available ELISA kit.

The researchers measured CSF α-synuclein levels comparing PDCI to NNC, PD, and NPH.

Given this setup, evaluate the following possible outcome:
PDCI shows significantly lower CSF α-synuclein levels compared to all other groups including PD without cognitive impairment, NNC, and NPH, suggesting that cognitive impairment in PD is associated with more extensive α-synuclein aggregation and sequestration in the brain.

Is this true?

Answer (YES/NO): NO